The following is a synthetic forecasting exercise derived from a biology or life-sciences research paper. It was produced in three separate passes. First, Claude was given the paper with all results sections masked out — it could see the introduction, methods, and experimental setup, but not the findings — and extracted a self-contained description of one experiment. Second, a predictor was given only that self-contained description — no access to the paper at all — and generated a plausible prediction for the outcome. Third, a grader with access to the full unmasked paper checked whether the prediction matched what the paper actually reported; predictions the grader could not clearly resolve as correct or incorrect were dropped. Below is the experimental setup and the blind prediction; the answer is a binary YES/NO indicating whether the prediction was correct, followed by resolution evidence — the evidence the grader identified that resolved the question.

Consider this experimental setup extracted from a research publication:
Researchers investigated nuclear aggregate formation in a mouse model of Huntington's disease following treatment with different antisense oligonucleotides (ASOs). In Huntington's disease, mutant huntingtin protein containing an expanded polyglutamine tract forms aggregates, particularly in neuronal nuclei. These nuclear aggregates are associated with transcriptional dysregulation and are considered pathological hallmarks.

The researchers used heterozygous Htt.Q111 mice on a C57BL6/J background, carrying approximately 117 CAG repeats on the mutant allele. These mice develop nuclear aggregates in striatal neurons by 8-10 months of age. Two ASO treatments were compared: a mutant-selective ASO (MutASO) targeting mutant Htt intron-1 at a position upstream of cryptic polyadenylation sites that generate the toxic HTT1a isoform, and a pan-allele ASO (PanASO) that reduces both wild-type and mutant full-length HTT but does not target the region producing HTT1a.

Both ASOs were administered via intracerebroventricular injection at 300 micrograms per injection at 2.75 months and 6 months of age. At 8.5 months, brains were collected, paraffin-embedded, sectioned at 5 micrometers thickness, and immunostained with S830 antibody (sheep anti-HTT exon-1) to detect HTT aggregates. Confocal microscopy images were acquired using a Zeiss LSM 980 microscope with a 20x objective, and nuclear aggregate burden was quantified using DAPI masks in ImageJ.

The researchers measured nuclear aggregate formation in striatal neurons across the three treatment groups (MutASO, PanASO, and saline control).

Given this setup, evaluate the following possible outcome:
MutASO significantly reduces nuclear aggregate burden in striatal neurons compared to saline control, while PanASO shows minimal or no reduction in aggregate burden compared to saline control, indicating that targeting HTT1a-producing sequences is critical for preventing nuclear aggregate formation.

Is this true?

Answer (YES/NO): YES